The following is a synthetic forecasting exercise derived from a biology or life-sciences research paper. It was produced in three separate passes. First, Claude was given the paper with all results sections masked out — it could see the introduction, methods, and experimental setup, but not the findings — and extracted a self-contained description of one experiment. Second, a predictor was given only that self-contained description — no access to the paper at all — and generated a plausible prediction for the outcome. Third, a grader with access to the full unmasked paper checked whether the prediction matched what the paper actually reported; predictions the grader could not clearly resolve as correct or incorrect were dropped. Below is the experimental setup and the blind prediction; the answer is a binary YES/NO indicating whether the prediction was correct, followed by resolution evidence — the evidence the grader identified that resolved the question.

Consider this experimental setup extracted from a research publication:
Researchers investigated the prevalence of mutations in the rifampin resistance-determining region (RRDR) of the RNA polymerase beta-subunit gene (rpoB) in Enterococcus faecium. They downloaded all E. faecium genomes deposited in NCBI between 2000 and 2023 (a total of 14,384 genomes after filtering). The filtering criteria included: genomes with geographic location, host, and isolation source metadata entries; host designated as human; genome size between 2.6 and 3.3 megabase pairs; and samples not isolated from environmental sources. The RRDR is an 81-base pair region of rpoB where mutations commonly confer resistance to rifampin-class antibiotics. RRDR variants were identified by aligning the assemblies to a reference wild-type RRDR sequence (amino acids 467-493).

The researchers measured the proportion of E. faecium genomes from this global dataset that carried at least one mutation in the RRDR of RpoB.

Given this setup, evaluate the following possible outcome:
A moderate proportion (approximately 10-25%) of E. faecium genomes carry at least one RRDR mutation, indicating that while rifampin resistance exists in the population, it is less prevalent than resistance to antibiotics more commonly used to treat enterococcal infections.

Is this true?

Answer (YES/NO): NO